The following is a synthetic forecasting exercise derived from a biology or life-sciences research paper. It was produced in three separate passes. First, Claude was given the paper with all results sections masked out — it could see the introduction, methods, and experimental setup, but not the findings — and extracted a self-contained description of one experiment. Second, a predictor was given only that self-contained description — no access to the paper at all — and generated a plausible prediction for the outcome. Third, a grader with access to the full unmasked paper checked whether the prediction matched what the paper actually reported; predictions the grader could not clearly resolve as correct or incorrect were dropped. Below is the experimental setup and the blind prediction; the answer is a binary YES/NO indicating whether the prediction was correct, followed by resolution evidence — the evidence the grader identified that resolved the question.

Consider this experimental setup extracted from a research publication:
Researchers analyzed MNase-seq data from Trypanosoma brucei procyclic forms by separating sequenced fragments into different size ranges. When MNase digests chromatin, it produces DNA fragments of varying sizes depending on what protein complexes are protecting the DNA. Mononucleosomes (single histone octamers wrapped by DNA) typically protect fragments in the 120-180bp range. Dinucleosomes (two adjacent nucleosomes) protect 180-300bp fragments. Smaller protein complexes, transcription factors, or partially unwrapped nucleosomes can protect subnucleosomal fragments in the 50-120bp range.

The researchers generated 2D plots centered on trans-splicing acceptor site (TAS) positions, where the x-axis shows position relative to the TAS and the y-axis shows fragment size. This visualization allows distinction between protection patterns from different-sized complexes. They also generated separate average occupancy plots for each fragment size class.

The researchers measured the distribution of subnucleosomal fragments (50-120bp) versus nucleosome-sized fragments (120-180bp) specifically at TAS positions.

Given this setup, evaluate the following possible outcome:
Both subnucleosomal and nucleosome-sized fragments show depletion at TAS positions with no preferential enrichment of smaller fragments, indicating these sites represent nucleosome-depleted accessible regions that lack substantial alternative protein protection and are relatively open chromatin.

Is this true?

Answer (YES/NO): NO